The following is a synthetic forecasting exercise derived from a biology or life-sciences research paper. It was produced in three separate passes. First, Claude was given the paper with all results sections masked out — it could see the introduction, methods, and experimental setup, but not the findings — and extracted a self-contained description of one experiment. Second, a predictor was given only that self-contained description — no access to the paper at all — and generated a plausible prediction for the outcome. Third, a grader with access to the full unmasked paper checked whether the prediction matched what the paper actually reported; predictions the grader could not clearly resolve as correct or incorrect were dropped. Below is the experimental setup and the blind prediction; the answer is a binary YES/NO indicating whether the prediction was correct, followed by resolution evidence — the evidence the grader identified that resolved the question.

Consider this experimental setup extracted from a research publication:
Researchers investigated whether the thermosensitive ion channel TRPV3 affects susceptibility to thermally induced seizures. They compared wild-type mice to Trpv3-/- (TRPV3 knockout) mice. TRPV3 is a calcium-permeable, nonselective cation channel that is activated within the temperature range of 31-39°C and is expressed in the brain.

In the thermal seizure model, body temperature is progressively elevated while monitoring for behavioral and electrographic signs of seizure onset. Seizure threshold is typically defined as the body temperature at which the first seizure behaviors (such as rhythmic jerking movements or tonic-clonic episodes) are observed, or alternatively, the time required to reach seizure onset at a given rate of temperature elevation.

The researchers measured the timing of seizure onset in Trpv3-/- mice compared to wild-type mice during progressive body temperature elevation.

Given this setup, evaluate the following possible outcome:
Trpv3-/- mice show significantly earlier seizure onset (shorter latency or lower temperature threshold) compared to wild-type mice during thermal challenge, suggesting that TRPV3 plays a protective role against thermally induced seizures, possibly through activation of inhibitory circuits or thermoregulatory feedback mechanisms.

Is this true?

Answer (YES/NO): NO